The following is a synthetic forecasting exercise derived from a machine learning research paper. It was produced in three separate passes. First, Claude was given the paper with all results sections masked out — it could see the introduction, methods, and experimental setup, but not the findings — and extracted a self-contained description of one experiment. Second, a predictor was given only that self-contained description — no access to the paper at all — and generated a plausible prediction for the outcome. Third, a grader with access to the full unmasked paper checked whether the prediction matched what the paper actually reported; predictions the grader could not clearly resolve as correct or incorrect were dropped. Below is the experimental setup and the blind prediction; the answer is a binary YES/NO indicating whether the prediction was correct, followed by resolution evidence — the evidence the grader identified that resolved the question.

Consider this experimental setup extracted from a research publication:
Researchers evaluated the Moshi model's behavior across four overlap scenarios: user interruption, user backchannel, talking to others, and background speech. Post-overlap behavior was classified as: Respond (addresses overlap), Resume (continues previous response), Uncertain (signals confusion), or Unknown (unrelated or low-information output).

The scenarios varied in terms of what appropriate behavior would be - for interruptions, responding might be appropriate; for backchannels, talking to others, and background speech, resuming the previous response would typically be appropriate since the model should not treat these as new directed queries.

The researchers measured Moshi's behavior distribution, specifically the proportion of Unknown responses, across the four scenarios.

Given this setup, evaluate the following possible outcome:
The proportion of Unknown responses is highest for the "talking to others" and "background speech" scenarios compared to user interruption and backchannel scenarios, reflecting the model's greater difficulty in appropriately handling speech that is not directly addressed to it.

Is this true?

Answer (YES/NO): NO